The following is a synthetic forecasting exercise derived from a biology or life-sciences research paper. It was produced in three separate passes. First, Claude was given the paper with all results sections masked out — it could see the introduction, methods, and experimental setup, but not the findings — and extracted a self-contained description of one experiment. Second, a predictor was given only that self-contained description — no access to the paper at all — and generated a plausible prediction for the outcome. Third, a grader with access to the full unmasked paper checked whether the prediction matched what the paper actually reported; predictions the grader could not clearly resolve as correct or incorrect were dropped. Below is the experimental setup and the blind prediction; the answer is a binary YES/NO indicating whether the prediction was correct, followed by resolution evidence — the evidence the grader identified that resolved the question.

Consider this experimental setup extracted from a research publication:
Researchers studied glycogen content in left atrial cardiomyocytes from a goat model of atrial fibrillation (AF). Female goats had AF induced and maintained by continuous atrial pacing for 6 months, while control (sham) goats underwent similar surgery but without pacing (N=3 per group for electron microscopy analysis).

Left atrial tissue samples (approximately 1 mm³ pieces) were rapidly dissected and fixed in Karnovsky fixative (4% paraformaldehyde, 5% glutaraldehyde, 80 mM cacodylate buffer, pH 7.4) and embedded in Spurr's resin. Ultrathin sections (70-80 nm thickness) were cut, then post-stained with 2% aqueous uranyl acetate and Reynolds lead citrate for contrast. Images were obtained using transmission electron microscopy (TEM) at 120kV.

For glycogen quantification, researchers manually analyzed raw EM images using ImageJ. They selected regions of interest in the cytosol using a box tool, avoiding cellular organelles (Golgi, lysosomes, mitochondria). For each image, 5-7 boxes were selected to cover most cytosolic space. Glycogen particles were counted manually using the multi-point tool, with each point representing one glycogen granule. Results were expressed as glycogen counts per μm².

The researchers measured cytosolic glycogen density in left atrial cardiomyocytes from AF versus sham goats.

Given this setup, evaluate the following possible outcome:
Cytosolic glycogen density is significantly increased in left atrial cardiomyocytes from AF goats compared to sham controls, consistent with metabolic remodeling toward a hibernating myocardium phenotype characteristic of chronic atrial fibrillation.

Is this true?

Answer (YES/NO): YES